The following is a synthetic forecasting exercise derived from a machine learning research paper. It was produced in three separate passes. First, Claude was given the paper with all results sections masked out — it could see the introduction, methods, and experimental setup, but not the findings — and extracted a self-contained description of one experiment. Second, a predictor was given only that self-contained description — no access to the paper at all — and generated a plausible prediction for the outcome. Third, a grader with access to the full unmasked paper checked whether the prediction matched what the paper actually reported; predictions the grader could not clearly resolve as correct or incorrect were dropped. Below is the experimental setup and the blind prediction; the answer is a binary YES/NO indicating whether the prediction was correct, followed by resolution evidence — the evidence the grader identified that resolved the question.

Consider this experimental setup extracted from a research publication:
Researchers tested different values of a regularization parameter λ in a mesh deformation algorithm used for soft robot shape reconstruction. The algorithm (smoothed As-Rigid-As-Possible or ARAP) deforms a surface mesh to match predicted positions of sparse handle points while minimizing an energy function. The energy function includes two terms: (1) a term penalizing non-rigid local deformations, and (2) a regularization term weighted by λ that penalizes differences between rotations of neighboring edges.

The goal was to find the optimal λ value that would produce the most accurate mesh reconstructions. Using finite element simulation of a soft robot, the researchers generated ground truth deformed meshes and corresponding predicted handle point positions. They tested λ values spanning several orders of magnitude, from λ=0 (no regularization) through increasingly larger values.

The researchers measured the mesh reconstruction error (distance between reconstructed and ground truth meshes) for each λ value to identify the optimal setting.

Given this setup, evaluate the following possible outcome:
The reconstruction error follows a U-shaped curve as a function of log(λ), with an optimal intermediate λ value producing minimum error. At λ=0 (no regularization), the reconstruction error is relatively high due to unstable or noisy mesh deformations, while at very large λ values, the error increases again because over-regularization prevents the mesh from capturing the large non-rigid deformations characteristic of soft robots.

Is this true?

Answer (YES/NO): NO